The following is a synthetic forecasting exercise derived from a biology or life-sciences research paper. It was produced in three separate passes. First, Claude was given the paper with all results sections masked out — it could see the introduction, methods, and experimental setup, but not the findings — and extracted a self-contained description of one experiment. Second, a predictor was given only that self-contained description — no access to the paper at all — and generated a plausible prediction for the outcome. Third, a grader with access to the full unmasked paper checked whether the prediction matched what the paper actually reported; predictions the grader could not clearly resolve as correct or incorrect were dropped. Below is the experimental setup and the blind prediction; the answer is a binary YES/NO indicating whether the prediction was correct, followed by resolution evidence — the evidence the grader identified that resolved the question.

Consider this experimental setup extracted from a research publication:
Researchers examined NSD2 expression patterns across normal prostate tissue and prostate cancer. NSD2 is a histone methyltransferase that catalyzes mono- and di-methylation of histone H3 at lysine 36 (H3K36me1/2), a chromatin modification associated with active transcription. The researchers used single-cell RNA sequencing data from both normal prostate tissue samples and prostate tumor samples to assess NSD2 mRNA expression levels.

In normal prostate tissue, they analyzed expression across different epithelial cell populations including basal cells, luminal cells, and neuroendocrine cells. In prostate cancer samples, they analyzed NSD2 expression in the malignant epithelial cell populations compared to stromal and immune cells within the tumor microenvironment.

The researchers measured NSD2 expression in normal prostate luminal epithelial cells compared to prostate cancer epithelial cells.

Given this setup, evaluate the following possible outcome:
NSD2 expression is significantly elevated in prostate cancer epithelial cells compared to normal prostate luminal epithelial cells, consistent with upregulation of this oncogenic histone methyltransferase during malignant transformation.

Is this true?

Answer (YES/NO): YES